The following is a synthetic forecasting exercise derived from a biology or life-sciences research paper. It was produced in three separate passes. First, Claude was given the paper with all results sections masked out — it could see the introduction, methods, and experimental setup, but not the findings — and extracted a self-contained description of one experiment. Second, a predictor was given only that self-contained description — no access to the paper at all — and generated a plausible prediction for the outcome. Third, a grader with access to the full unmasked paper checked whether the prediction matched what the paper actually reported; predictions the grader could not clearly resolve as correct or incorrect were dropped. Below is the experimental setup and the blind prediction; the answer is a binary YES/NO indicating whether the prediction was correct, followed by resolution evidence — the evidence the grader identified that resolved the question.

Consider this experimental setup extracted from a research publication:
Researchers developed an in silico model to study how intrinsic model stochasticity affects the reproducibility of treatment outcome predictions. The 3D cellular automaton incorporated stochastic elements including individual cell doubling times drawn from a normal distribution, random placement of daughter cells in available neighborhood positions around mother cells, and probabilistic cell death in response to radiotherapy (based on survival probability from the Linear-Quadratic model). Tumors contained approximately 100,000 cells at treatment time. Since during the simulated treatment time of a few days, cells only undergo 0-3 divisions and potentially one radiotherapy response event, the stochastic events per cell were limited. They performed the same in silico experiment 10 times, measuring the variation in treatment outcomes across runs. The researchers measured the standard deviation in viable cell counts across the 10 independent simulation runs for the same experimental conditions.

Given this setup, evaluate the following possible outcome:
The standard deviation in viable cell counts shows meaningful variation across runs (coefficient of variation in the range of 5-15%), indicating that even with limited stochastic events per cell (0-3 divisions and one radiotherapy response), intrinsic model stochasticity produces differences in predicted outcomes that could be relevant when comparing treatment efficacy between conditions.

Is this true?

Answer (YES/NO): NO